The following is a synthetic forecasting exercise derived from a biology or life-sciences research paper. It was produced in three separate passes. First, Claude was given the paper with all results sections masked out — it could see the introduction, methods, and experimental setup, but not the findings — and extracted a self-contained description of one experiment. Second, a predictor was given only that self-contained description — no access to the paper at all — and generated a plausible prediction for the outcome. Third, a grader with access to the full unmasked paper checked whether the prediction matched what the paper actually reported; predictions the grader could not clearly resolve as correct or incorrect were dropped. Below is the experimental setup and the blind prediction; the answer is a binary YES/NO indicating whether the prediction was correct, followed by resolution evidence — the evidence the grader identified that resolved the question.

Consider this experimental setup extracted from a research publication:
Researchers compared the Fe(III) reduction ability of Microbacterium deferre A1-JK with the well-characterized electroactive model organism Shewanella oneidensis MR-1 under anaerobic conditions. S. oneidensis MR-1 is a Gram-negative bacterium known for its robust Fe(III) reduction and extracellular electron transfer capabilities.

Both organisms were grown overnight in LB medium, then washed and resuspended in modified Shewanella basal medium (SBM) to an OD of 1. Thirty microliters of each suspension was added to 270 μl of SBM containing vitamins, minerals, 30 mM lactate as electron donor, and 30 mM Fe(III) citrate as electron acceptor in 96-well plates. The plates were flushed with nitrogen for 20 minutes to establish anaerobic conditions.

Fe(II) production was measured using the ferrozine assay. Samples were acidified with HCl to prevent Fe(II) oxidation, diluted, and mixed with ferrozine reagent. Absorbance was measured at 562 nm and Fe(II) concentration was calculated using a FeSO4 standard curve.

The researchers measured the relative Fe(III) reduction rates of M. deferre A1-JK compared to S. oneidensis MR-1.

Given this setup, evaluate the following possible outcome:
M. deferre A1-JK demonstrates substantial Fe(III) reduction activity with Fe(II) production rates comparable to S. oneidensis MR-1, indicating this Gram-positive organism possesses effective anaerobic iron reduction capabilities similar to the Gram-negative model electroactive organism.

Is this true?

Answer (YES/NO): NO